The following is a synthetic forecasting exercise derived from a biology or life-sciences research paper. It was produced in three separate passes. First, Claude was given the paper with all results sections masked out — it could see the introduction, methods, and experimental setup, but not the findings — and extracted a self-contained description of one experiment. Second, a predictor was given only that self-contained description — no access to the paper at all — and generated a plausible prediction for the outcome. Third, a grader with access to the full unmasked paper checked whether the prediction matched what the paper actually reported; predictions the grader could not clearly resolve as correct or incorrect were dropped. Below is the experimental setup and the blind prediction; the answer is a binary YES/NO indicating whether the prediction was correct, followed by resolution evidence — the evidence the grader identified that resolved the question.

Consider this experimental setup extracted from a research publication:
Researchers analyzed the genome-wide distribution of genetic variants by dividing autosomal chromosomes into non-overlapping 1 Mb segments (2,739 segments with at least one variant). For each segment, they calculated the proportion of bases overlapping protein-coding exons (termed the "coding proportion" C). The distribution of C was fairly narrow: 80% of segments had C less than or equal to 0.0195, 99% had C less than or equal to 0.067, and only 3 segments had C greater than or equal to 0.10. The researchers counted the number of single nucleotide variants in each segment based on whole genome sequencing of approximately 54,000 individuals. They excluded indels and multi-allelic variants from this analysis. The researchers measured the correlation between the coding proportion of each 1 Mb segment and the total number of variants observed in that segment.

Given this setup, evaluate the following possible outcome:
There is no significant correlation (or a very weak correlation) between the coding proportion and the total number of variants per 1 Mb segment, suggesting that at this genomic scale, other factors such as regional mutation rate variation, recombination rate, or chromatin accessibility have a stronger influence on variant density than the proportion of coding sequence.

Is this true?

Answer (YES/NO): NO